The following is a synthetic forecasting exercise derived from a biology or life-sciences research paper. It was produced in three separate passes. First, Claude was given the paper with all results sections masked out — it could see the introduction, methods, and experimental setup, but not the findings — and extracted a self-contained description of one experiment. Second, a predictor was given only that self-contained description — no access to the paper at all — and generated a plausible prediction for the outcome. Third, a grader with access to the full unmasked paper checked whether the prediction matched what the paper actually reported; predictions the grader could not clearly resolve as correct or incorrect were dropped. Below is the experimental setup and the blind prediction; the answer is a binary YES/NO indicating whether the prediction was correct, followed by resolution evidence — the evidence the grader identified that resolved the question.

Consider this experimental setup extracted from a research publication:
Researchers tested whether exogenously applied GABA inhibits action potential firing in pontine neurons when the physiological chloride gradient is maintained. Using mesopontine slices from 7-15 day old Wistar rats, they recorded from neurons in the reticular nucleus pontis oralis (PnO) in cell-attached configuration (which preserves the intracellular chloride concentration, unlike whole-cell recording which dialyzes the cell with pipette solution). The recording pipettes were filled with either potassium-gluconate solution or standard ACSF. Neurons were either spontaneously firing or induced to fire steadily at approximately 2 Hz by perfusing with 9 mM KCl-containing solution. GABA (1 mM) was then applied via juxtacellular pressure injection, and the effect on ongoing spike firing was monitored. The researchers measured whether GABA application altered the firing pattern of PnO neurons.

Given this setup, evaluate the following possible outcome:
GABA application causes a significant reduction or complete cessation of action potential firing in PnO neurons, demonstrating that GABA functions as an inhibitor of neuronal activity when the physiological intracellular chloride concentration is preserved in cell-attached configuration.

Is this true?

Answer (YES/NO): YES